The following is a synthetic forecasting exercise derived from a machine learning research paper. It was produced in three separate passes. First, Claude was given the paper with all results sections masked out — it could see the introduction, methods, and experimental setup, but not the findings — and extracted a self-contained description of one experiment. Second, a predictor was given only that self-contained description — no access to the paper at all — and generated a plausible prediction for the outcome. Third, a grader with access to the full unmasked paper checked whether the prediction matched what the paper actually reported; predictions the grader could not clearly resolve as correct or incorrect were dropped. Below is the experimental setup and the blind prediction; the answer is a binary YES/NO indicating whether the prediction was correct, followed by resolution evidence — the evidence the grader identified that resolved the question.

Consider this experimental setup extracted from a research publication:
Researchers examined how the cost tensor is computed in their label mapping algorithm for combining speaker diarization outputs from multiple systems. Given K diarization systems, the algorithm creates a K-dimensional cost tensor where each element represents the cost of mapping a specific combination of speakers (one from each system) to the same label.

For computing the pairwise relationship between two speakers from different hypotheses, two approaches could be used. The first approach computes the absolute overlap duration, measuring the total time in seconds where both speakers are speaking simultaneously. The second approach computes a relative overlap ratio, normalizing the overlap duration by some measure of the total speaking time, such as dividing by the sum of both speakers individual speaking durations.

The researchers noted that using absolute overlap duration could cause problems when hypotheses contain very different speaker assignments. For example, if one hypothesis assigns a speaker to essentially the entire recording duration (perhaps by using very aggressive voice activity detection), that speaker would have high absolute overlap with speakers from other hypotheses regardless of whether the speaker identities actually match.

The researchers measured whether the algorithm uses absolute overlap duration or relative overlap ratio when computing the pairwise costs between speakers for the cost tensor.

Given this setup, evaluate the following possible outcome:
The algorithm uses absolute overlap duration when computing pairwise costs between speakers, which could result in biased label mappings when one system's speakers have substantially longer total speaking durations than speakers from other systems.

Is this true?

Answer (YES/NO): NO